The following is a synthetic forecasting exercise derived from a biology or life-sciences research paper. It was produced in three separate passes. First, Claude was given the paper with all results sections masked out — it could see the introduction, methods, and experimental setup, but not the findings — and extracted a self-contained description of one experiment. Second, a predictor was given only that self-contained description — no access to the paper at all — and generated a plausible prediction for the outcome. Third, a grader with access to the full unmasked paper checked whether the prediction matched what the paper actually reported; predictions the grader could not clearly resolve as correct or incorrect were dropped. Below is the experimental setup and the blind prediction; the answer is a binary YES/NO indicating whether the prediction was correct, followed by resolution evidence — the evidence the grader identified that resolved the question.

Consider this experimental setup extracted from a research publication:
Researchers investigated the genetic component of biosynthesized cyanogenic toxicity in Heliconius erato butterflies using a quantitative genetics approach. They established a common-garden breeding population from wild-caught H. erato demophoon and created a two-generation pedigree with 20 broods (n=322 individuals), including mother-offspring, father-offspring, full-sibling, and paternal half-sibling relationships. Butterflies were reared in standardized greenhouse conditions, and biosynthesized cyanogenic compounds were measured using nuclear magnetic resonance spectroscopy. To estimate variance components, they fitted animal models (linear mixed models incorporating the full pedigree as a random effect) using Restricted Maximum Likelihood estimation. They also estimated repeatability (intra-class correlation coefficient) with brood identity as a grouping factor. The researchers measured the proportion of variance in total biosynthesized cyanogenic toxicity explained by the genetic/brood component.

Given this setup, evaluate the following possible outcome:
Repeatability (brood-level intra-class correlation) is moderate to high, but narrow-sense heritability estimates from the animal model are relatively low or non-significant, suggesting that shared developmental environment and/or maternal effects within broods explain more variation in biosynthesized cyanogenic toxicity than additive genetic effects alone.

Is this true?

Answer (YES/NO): NO